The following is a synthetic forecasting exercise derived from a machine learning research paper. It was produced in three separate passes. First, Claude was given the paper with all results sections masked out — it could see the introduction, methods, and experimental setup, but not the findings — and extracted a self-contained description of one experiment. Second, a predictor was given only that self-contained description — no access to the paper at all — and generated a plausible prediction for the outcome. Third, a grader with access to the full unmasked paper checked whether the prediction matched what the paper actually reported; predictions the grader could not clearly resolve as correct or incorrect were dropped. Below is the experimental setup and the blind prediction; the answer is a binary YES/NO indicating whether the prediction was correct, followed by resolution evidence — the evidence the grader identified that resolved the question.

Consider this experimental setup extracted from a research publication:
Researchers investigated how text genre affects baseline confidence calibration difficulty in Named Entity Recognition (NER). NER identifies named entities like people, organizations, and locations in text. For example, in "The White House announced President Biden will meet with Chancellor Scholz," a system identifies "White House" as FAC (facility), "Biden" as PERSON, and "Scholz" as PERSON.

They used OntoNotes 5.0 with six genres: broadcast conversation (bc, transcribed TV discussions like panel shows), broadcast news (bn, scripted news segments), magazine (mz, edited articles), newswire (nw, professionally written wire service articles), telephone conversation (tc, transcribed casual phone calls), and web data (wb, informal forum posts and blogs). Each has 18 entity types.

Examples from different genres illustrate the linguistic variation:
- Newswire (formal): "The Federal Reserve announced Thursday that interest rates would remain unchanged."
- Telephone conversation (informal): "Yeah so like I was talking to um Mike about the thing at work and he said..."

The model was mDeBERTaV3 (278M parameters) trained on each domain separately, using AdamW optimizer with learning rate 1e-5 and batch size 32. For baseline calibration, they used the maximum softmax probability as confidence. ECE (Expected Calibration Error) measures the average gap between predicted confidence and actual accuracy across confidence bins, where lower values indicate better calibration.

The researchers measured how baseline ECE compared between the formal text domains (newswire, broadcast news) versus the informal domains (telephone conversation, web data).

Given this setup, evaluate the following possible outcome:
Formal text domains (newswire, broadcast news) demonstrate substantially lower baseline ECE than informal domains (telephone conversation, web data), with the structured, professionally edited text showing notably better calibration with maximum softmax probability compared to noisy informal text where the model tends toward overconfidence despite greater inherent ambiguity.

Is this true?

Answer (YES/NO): YES